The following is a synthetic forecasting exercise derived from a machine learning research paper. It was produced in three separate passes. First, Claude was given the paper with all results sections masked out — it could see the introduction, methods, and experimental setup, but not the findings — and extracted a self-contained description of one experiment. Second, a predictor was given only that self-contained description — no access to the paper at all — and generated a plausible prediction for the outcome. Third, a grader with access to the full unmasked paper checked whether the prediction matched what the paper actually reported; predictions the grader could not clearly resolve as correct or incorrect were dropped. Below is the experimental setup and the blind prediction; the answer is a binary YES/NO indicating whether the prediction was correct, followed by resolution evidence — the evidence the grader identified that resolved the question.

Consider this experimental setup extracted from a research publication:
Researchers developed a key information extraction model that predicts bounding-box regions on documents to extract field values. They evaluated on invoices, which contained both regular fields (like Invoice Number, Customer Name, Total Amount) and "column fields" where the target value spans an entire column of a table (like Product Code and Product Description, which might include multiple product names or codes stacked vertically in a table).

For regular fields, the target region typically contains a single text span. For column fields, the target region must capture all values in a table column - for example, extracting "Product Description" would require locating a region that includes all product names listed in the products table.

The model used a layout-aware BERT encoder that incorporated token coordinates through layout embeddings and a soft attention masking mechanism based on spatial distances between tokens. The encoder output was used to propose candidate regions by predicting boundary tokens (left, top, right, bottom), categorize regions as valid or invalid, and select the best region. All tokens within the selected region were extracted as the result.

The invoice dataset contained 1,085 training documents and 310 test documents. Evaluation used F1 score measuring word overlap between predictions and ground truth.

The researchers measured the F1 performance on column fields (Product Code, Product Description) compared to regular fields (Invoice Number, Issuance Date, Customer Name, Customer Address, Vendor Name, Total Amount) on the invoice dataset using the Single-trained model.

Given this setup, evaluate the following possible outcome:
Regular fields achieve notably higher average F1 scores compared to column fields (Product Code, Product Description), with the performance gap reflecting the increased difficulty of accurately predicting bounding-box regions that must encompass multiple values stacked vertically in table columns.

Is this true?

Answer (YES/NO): YES